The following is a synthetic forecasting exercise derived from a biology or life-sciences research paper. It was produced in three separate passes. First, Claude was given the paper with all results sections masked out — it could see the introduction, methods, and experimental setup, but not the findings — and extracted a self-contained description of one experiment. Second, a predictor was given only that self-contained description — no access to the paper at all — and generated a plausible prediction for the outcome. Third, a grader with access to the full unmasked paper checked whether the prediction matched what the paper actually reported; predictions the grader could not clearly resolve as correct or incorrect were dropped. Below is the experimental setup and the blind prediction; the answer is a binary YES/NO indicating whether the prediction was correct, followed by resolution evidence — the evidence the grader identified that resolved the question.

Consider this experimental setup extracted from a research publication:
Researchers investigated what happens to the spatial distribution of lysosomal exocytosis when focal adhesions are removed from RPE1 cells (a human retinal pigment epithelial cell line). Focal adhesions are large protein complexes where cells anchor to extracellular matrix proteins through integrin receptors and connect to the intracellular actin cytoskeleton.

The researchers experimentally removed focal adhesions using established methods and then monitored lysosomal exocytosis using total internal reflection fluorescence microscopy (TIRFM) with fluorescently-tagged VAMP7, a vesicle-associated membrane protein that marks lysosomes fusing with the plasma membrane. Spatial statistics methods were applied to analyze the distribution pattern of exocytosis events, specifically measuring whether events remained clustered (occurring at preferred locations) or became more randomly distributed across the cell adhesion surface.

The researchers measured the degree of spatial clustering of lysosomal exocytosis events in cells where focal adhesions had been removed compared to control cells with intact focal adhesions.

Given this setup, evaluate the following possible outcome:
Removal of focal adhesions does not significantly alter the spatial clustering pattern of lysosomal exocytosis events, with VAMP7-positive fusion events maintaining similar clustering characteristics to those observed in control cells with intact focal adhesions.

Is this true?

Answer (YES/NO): NO